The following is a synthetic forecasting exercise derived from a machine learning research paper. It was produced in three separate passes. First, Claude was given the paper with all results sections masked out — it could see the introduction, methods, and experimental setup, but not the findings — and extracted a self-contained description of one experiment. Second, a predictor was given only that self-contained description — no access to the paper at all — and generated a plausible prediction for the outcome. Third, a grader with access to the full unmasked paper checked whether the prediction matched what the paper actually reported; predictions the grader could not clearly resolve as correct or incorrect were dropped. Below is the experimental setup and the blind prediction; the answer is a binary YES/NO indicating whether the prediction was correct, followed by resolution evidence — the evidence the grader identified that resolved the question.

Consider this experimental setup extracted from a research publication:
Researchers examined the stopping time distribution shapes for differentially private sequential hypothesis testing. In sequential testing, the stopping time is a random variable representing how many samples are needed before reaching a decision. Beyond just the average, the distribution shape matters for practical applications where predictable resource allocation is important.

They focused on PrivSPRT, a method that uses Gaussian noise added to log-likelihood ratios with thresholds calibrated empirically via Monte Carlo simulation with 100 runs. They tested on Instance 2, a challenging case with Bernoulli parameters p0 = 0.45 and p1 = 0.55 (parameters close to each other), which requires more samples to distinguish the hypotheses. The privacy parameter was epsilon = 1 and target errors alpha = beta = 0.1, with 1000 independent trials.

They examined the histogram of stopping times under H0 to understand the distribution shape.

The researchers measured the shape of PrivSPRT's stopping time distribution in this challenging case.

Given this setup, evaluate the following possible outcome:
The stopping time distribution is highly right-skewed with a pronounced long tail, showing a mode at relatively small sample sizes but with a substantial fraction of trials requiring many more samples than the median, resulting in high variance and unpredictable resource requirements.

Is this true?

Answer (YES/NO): YES